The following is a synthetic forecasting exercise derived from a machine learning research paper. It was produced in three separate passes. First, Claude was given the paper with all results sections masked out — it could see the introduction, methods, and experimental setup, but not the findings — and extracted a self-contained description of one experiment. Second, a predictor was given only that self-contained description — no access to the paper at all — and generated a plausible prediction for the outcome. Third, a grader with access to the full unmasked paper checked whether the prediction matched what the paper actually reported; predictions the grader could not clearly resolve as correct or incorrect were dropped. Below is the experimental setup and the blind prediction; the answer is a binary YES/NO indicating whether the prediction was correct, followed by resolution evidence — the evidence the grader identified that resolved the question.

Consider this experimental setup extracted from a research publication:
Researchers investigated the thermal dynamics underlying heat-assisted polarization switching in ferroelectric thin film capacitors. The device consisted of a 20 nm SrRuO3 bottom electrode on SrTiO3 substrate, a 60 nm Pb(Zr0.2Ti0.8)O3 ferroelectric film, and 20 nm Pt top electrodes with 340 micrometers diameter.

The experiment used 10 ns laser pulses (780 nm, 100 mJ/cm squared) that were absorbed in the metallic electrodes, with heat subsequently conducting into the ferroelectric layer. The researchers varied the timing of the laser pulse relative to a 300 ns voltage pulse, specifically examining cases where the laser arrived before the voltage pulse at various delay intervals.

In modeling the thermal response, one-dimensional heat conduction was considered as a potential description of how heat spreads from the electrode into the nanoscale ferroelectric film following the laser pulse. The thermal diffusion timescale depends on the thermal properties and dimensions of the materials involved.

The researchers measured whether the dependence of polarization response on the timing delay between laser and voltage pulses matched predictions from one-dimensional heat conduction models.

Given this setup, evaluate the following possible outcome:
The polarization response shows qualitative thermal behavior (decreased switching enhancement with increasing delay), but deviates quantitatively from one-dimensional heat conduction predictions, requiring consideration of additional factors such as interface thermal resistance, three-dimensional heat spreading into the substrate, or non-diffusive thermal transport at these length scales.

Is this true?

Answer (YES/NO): NO